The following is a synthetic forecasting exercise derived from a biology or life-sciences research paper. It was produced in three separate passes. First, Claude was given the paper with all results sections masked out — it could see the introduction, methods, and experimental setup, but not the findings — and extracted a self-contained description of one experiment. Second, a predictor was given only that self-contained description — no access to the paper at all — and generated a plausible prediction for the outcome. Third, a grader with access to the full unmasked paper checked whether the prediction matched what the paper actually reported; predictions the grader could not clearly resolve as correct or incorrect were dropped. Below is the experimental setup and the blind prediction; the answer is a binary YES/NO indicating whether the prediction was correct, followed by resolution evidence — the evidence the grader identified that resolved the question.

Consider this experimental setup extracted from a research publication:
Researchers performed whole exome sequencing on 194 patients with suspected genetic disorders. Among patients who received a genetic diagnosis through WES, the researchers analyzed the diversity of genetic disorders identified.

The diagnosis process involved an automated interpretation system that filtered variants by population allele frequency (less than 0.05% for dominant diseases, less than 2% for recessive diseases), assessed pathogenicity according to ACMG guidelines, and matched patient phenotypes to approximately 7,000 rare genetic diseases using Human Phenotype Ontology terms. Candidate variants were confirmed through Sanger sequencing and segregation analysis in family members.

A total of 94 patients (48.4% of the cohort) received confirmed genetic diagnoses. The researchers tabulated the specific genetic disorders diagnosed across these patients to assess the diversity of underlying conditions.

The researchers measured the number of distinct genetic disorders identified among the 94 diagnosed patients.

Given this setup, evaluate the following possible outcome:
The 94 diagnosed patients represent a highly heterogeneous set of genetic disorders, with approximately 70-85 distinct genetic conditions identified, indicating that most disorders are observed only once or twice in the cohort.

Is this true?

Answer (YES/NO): NO